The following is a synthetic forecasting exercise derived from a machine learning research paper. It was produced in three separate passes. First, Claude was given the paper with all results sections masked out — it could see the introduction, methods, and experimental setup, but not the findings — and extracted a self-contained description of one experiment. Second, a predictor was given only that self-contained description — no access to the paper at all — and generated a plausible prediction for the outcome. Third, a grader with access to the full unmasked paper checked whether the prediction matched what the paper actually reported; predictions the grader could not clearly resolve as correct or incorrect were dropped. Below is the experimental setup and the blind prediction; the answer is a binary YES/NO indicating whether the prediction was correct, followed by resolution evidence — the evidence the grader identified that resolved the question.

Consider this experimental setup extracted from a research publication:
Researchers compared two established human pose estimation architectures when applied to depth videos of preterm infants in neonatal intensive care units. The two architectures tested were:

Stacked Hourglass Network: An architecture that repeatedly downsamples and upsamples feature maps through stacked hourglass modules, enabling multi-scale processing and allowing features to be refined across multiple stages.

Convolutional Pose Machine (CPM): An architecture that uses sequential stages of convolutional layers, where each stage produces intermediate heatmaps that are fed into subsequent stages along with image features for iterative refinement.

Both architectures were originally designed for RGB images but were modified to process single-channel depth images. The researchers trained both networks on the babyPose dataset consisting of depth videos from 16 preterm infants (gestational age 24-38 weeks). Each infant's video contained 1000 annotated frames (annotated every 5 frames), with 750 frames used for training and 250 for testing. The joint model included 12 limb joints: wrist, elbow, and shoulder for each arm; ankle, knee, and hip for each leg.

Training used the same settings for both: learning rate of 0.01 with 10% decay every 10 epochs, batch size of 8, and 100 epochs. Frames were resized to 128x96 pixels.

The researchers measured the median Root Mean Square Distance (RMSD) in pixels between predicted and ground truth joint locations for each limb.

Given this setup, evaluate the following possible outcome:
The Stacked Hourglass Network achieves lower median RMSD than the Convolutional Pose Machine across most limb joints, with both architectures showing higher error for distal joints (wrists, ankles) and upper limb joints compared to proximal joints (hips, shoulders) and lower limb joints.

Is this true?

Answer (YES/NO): NO